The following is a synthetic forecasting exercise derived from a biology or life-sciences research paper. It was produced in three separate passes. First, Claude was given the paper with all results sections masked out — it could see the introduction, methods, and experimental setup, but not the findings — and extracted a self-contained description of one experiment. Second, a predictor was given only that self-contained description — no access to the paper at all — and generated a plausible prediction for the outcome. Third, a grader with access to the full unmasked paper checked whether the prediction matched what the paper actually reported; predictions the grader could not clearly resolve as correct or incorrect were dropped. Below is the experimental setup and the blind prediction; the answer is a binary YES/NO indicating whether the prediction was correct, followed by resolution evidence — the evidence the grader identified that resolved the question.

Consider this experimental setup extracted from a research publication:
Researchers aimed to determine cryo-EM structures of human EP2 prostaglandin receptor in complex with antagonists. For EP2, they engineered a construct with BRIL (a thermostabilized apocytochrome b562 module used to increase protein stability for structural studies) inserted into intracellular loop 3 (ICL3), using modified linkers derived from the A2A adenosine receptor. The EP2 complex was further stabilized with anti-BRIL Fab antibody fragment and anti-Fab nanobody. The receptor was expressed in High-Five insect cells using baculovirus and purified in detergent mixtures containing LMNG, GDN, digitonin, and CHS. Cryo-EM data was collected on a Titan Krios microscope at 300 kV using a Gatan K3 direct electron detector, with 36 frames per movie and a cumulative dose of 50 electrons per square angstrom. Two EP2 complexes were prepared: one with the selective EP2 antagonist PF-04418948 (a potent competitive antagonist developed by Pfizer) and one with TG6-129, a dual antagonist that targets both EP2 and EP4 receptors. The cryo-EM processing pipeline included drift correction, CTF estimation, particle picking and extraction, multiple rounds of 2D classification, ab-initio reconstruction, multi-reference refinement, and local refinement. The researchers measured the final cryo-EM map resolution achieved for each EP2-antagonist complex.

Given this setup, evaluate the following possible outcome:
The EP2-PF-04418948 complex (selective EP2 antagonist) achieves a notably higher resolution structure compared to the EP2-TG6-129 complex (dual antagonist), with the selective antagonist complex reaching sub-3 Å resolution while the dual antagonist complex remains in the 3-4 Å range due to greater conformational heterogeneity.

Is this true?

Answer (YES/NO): NO